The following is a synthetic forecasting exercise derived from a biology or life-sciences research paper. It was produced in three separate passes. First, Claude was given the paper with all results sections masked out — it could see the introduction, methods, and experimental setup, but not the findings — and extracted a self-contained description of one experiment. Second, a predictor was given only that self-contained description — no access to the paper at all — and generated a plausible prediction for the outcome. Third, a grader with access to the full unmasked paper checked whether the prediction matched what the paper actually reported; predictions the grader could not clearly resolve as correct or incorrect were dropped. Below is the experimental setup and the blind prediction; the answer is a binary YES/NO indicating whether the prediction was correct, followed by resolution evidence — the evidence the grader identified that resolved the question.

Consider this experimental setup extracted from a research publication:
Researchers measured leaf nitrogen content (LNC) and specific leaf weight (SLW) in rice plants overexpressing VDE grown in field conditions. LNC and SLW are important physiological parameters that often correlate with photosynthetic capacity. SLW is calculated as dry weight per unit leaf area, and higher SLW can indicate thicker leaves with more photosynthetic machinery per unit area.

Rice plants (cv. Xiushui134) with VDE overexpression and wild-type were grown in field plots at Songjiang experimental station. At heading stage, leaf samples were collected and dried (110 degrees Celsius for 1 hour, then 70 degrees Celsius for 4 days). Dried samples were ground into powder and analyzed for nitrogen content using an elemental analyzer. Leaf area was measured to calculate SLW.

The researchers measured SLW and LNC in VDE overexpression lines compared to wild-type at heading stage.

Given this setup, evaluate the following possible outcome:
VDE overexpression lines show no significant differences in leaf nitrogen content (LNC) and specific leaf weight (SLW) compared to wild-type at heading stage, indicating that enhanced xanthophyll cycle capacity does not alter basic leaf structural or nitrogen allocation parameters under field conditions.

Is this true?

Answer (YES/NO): YES